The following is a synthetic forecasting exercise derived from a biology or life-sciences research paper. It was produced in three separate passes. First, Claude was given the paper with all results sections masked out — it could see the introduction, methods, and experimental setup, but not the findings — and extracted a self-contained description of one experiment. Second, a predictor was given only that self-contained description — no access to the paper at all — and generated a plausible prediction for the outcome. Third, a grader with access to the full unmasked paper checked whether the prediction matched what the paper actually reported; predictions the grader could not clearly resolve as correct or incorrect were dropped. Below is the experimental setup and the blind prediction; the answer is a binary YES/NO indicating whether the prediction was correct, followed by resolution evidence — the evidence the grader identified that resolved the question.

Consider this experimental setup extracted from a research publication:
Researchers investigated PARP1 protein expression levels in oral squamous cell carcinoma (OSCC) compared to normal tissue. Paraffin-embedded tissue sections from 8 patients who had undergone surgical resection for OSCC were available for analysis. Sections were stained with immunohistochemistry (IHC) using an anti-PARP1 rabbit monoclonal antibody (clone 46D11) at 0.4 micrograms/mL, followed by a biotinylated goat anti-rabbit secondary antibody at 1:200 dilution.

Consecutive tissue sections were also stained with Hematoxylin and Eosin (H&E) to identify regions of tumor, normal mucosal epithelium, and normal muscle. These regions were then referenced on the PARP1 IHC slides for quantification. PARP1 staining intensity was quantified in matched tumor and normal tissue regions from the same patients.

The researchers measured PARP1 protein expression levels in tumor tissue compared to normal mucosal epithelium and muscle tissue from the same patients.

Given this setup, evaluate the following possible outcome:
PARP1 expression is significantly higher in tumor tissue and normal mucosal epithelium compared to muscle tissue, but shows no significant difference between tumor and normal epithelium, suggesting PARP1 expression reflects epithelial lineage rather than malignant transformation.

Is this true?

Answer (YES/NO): NO